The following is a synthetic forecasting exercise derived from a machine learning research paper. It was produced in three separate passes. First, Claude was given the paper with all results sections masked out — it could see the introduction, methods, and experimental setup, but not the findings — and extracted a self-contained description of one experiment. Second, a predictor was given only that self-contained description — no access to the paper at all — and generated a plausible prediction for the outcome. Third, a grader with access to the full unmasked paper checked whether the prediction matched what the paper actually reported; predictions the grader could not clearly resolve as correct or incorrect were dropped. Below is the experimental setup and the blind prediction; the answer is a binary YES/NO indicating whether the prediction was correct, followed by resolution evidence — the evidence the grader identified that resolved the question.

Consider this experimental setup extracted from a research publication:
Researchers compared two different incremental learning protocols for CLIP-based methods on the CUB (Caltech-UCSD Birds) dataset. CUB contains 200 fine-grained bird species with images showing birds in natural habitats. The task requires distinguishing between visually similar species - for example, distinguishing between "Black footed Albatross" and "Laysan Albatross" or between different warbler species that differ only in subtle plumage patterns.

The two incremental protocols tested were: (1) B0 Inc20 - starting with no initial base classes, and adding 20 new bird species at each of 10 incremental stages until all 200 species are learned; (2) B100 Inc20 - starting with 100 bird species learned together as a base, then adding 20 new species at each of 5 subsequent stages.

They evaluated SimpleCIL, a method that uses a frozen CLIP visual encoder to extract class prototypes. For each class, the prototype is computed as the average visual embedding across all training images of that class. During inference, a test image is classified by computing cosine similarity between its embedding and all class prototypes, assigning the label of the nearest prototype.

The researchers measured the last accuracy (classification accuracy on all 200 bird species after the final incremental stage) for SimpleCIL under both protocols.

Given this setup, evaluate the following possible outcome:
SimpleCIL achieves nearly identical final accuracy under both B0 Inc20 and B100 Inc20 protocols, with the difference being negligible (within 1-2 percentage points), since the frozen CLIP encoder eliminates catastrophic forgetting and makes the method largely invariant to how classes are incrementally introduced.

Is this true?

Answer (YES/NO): YES